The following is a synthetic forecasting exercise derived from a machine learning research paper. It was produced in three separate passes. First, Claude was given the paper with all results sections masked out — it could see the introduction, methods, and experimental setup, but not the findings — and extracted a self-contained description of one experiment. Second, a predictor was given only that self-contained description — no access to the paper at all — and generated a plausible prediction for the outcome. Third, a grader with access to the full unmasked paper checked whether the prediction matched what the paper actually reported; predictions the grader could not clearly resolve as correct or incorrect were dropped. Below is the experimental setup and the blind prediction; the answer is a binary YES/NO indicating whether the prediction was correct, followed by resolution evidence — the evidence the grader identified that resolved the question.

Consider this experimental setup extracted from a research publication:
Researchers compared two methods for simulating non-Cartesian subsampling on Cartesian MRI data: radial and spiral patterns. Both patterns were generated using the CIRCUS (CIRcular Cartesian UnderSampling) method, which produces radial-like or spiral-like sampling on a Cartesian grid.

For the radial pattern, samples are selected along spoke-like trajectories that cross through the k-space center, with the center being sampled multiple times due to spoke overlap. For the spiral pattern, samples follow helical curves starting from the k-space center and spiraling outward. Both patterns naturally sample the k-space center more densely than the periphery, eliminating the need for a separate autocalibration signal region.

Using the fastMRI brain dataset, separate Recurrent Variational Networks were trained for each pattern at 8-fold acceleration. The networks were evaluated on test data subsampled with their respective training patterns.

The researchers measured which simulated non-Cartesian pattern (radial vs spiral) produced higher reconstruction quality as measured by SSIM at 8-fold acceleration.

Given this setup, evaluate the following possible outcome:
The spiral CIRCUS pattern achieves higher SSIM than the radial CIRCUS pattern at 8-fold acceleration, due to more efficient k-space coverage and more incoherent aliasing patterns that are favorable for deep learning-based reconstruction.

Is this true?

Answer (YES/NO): YES